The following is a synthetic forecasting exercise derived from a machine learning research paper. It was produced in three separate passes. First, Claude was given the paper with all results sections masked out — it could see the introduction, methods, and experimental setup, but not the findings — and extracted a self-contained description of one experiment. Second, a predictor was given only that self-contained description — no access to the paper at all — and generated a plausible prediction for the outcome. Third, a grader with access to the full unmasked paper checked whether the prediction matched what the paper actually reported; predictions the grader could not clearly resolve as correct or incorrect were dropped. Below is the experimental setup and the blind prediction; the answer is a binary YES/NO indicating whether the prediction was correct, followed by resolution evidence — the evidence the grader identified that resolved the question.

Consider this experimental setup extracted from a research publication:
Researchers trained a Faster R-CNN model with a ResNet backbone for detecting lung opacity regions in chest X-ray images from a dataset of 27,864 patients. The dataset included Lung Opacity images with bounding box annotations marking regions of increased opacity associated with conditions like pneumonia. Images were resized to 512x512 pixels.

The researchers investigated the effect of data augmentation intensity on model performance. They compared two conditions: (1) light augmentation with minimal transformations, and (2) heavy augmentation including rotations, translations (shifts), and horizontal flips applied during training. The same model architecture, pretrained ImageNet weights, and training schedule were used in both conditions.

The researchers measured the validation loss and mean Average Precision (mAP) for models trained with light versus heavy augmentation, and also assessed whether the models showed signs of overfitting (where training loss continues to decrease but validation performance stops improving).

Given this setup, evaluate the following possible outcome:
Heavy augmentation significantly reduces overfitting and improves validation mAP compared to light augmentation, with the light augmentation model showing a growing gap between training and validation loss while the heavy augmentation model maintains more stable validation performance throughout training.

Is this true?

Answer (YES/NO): YES